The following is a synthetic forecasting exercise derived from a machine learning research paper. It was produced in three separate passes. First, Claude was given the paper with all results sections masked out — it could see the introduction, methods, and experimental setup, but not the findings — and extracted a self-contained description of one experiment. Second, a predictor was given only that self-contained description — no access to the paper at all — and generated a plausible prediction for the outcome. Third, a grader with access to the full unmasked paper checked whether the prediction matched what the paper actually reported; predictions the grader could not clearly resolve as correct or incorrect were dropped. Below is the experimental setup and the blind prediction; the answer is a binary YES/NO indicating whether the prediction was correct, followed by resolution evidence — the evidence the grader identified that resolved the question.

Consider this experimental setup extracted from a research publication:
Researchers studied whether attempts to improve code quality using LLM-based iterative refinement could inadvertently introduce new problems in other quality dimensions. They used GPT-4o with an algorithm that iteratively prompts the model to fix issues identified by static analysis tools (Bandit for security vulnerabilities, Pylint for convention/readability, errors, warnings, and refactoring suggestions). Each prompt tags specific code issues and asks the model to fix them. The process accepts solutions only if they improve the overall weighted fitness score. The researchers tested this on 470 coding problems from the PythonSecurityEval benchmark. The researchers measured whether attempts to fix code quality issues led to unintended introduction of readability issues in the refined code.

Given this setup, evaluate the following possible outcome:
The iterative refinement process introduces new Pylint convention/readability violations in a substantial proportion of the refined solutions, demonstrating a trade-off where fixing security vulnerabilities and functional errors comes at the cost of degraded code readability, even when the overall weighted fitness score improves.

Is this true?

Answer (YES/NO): NO